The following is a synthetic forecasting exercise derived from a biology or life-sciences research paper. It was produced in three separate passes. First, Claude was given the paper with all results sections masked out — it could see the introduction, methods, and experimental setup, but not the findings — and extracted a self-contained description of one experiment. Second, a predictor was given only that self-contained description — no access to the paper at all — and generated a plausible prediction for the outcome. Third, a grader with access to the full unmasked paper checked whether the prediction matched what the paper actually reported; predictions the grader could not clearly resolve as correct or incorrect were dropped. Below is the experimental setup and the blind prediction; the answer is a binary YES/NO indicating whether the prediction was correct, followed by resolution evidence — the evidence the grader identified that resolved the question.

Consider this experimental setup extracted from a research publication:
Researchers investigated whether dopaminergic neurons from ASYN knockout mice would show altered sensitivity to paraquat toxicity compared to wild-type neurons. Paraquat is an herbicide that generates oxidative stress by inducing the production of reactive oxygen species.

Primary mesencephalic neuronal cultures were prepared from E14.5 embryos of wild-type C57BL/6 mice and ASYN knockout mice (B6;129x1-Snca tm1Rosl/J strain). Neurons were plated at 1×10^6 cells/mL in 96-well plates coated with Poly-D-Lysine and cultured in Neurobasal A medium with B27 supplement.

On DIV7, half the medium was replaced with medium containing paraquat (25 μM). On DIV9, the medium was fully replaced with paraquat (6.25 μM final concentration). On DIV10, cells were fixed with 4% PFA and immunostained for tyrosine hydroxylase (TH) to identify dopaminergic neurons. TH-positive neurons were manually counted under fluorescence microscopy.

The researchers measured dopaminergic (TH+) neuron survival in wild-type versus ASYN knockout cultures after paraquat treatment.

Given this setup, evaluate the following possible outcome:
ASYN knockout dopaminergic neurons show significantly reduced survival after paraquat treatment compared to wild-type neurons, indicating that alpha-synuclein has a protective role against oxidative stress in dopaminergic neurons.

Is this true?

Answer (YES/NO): NO